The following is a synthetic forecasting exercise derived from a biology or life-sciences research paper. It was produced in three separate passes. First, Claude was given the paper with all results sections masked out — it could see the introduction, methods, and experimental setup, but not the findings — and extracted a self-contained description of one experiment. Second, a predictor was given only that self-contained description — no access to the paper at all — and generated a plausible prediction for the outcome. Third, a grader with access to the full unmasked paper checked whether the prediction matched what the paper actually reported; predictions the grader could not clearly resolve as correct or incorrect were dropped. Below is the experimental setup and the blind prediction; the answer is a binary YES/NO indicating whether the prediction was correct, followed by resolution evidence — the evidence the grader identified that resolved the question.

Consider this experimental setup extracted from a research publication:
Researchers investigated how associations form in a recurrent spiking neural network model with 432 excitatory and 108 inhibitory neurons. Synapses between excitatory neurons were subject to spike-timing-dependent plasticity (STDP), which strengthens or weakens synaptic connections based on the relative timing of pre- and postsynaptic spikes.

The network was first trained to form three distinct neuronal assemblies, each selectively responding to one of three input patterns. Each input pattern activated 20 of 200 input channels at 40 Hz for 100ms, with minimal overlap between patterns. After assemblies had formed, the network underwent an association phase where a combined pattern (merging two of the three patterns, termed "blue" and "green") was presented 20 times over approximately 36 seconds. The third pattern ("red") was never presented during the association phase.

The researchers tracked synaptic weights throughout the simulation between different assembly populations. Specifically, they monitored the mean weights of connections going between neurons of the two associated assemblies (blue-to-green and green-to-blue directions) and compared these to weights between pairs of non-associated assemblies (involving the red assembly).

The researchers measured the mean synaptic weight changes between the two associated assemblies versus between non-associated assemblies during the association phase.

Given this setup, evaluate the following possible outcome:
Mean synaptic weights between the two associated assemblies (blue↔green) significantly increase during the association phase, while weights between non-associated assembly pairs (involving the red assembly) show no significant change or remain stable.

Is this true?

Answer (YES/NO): YES